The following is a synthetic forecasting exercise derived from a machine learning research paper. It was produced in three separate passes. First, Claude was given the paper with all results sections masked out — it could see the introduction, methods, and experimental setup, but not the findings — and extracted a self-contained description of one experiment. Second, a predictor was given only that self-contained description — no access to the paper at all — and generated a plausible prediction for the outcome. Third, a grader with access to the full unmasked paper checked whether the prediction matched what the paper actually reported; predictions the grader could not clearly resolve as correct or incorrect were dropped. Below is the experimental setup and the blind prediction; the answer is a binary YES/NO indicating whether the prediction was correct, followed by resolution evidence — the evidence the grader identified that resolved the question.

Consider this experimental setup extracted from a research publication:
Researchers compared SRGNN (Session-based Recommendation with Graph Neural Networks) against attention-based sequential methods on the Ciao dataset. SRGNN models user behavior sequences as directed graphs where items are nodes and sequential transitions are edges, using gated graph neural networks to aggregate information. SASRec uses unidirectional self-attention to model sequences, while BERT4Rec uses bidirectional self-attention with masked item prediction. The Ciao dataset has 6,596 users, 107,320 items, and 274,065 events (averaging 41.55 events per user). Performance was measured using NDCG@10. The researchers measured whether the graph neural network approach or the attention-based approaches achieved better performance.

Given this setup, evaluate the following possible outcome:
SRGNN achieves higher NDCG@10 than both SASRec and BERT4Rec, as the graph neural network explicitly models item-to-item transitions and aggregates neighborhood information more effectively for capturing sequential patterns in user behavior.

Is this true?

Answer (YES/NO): NO